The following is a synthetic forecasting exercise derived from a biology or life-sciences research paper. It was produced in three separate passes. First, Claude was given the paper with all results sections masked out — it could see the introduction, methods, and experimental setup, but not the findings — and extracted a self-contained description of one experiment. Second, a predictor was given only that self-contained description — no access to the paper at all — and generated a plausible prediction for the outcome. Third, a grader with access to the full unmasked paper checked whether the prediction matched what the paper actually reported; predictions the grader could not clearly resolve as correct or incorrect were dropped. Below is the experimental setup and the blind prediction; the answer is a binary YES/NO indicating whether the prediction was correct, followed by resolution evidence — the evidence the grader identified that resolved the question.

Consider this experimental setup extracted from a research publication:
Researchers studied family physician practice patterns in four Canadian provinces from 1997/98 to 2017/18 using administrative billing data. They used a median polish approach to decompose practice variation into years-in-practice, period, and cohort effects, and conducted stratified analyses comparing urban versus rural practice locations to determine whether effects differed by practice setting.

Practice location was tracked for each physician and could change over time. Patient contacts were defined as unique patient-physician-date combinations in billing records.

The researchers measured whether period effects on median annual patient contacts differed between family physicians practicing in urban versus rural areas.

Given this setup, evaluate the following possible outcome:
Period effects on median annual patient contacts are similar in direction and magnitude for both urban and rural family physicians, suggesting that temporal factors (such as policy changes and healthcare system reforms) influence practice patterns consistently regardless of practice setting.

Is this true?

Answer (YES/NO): NO